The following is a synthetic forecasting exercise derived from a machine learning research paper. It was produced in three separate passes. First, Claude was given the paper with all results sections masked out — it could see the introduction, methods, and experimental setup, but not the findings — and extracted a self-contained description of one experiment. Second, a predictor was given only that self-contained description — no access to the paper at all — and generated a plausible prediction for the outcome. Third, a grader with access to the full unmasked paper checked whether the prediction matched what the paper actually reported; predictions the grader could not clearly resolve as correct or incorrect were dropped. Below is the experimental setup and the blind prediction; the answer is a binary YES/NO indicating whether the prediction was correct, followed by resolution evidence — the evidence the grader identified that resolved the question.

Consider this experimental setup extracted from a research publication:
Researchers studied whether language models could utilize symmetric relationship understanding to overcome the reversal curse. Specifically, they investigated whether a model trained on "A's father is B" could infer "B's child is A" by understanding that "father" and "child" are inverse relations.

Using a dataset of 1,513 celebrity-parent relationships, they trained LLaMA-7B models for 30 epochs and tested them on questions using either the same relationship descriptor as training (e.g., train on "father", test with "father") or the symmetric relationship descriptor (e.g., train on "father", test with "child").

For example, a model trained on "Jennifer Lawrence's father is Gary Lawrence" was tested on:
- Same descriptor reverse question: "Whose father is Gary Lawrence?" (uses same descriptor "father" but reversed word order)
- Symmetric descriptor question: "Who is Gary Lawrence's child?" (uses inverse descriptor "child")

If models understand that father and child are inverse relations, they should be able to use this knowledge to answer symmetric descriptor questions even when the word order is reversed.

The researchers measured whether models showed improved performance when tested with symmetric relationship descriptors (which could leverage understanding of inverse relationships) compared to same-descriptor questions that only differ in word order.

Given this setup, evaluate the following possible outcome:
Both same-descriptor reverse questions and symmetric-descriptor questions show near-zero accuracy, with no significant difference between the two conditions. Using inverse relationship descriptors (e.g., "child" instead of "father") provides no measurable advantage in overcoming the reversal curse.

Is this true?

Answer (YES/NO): YES